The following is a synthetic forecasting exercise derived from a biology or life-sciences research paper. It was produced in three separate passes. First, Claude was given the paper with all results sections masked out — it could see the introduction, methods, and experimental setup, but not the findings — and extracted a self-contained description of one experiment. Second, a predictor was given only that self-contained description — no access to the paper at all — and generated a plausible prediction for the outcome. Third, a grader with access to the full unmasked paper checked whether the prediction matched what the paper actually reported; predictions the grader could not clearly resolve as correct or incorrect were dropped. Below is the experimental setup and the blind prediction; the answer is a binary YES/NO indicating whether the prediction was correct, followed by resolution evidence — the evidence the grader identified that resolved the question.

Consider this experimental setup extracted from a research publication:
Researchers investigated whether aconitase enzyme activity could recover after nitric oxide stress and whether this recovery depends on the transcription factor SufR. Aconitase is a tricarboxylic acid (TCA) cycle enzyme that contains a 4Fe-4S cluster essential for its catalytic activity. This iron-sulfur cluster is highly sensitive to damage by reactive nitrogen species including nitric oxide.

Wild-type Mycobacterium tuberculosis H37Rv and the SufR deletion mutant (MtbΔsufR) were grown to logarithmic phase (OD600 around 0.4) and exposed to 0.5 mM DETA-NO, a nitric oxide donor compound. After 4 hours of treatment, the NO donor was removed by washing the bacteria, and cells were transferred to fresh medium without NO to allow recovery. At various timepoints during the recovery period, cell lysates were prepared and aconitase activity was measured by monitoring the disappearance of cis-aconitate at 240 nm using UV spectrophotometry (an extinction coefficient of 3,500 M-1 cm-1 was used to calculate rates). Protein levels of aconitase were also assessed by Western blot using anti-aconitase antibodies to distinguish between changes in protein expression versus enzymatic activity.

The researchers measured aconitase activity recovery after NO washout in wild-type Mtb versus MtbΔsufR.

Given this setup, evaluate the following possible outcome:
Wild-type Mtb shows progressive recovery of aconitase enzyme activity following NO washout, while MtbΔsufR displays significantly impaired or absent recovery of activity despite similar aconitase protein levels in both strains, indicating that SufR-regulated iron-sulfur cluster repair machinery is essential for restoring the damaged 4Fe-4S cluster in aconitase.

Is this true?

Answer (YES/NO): YES